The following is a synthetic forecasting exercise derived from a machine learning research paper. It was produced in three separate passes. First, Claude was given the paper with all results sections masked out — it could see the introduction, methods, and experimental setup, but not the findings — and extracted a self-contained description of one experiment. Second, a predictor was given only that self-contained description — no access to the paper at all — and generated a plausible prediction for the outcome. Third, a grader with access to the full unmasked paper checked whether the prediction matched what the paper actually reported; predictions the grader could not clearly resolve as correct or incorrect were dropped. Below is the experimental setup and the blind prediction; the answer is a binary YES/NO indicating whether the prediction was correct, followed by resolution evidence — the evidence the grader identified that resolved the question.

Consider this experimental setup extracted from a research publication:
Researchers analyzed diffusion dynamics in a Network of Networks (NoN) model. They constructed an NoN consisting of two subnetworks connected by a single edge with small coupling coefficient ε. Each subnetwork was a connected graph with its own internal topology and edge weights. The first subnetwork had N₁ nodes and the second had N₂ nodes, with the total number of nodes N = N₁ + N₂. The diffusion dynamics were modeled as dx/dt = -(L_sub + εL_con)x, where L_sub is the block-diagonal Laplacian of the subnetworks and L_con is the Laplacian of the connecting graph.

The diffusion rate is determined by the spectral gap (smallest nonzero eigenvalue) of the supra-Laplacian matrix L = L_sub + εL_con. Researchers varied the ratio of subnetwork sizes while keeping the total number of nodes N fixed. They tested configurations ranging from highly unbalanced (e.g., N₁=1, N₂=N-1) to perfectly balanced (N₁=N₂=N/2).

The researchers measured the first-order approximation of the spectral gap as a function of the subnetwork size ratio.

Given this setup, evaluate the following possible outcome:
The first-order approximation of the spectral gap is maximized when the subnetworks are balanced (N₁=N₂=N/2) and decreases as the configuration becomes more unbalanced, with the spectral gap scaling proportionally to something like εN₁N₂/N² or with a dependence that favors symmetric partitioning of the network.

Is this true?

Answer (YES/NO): NO